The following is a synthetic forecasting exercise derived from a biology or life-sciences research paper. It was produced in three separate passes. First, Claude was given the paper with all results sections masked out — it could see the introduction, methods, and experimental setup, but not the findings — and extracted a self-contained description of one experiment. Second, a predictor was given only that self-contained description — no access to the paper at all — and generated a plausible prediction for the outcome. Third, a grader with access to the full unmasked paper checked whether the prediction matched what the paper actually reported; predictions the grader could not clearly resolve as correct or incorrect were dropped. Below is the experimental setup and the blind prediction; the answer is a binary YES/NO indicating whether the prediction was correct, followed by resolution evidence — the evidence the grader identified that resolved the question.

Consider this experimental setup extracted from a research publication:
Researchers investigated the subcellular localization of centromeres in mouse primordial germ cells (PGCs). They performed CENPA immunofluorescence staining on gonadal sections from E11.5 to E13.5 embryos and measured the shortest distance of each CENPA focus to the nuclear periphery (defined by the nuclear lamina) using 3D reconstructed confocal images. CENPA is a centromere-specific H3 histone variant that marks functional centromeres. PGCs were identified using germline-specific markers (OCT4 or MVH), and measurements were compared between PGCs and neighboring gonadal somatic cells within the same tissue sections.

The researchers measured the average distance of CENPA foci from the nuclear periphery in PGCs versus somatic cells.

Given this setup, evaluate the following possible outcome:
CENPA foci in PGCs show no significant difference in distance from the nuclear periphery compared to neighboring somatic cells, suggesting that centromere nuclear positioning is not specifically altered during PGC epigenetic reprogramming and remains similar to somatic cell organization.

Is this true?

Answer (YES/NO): NO